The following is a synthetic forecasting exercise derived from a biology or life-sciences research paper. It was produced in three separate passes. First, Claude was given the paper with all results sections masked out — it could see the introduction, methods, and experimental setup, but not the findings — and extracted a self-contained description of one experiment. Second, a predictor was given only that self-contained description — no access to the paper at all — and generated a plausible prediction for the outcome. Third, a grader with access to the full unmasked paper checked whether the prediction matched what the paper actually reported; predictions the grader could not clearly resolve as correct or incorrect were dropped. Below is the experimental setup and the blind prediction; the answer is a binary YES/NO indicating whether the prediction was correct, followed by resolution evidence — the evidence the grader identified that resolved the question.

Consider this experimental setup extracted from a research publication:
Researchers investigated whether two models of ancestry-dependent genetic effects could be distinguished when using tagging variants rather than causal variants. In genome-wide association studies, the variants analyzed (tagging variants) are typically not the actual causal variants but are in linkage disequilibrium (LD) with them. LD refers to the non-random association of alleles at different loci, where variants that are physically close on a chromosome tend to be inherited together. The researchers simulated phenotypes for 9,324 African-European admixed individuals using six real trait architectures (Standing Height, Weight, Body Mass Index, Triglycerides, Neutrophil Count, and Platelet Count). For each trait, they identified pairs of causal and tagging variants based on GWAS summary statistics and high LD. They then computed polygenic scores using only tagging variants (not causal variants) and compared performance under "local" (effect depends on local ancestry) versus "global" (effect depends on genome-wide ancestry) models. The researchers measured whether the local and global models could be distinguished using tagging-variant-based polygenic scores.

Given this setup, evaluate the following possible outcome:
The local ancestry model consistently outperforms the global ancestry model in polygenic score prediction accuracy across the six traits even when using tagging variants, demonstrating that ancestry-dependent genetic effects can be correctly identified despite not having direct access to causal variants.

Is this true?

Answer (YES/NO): NO